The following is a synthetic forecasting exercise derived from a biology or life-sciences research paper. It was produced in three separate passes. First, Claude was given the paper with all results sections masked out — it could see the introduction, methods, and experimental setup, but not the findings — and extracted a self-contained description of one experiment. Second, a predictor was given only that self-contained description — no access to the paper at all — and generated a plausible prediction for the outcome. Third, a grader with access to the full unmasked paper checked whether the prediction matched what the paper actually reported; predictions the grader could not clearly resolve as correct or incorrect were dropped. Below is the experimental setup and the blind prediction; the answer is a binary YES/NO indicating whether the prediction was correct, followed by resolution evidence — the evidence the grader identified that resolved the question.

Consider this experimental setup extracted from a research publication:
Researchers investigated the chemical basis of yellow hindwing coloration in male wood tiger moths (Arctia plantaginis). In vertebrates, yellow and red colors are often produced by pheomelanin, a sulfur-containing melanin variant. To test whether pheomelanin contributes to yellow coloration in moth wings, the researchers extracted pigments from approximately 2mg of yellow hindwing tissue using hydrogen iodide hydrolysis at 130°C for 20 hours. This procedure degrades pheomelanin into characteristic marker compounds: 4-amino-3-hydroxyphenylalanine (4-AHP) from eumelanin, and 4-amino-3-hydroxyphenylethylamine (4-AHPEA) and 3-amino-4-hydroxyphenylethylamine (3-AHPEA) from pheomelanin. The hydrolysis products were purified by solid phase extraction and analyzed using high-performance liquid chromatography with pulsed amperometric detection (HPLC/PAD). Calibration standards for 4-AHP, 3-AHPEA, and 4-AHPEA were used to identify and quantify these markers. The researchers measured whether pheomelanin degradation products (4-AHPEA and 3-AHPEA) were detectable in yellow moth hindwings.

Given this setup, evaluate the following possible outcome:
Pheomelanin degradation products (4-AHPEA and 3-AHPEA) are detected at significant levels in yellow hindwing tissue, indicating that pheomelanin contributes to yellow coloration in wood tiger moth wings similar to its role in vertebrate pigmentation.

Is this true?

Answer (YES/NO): YES